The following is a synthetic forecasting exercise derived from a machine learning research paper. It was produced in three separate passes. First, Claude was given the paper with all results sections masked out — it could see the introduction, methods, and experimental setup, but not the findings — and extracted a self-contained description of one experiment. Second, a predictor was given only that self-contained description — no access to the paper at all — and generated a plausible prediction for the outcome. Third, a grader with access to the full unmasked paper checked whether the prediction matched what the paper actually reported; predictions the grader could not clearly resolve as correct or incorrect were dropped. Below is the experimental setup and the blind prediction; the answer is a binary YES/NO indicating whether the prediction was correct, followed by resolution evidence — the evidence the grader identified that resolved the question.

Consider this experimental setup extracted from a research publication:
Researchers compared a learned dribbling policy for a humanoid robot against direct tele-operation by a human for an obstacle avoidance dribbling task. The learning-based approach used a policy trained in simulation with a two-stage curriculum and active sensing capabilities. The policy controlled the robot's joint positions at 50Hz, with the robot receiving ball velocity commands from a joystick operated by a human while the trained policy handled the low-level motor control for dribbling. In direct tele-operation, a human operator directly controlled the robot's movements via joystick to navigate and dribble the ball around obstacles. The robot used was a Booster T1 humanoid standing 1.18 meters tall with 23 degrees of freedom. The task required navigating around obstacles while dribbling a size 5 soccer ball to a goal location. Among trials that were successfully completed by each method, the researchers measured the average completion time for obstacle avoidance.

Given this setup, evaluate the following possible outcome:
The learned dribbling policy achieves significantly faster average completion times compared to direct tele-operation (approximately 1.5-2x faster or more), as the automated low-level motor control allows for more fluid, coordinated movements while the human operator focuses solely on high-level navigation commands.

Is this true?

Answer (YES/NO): NO